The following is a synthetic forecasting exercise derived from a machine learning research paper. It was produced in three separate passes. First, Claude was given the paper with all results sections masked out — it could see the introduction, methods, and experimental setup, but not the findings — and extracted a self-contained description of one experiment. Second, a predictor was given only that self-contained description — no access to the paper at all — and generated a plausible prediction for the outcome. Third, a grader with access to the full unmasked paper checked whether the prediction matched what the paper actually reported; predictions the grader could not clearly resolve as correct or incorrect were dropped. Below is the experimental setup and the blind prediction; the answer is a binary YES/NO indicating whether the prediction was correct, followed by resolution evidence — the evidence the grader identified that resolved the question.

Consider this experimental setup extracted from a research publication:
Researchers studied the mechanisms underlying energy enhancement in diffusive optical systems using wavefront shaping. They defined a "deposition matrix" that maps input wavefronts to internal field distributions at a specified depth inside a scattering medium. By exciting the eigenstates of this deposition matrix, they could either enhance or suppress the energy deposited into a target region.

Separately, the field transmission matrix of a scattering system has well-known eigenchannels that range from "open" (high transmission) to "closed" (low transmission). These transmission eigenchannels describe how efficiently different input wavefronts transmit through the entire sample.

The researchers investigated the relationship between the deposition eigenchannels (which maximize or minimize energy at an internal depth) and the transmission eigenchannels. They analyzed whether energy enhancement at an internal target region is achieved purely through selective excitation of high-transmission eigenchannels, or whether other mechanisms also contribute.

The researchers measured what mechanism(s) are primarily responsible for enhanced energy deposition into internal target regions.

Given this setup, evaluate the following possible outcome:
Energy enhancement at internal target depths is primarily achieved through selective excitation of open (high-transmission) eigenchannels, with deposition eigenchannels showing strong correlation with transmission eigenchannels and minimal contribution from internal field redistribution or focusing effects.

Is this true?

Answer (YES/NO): NO